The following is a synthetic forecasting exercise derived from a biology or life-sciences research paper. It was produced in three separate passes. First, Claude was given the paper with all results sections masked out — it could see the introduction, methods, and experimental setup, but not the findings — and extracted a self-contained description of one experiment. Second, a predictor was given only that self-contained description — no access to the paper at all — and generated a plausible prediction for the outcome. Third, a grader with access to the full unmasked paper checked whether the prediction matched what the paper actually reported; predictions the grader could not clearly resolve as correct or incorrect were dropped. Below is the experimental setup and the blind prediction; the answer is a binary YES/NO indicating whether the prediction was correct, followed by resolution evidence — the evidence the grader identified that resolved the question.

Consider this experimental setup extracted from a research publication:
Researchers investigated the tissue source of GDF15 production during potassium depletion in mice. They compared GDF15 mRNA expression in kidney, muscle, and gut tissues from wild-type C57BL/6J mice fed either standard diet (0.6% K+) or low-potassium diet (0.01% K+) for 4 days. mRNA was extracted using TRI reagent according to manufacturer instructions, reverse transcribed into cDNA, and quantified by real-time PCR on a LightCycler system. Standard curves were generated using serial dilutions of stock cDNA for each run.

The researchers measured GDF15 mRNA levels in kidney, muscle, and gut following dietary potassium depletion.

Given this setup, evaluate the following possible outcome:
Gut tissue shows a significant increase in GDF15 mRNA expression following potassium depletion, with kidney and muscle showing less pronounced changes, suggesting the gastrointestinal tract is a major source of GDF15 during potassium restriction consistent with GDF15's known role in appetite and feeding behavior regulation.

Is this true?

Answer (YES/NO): NO